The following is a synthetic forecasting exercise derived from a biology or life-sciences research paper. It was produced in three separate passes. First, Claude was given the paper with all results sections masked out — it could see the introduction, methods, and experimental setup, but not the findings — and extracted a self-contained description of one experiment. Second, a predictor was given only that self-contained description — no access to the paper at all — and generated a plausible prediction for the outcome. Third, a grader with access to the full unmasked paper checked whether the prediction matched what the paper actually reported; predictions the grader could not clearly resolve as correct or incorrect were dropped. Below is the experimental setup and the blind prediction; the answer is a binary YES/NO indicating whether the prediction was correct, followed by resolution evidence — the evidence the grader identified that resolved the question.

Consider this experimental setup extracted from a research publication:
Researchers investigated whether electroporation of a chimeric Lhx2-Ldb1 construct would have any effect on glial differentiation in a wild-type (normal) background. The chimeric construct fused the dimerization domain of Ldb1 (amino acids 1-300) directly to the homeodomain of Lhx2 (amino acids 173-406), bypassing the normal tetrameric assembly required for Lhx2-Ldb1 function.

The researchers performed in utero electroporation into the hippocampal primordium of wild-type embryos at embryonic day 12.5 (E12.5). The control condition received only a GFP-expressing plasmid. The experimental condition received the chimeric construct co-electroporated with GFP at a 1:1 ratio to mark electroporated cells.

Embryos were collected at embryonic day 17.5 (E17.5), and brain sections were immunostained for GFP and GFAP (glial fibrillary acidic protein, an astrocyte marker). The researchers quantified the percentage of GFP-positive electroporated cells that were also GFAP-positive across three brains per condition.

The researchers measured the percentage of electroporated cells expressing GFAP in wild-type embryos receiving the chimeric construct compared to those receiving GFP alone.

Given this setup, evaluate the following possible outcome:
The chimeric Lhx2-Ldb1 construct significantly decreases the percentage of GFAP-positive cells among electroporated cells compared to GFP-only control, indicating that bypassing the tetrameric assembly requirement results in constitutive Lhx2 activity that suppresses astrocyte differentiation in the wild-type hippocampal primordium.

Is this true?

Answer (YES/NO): NO